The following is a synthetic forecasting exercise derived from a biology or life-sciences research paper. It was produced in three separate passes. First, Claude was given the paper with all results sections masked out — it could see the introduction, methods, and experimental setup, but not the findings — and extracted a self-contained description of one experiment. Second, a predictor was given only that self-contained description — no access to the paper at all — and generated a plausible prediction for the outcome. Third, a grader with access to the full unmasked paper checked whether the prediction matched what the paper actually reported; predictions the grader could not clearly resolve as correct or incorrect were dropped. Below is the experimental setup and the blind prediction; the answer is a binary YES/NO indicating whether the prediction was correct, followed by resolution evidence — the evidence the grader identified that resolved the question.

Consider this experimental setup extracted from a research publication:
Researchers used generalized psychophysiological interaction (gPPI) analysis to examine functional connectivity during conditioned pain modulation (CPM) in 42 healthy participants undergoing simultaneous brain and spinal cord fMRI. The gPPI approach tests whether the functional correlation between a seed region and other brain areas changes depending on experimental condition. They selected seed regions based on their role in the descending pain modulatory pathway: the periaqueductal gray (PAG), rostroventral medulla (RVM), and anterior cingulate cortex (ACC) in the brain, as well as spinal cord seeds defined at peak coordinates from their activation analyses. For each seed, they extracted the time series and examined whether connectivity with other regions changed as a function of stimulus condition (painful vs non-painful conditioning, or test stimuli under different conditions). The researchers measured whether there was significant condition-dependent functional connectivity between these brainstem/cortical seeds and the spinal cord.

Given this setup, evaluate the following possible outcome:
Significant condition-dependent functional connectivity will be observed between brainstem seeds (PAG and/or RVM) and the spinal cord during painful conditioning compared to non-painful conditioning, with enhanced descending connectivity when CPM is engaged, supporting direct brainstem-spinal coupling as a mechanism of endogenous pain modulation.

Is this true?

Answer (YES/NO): NO